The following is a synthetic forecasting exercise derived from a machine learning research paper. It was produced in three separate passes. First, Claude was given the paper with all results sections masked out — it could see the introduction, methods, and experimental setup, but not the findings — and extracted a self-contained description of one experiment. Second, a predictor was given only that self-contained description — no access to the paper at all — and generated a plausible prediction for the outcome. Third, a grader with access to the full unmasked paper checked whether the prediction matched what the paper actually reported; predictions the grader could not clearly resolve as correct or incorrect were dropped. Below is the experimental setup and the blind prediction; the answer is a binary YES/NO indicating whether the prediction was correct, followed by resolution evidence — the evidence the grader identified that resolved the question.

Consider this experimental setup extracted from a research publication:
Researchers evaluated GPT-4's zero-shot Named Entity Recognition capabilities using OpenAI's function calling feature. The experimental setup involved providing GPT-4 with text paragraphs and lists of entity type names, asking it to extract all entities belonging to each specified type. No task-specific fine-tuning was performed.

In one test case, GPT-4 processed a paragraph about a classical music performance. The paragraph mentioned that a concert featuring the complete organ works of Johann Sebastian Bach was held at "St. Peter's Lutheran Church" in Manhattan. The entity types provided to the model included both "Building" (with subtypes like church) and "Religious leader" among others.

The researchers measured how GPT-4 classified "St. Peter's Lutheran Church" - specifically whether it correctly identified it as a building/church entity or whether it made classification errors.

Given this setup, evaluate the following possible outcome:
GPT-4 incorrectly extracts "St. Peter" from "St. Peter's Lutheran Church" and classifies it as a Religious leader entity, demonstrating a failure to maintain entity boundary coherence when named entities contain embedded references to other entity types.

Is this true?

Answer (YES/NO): NO